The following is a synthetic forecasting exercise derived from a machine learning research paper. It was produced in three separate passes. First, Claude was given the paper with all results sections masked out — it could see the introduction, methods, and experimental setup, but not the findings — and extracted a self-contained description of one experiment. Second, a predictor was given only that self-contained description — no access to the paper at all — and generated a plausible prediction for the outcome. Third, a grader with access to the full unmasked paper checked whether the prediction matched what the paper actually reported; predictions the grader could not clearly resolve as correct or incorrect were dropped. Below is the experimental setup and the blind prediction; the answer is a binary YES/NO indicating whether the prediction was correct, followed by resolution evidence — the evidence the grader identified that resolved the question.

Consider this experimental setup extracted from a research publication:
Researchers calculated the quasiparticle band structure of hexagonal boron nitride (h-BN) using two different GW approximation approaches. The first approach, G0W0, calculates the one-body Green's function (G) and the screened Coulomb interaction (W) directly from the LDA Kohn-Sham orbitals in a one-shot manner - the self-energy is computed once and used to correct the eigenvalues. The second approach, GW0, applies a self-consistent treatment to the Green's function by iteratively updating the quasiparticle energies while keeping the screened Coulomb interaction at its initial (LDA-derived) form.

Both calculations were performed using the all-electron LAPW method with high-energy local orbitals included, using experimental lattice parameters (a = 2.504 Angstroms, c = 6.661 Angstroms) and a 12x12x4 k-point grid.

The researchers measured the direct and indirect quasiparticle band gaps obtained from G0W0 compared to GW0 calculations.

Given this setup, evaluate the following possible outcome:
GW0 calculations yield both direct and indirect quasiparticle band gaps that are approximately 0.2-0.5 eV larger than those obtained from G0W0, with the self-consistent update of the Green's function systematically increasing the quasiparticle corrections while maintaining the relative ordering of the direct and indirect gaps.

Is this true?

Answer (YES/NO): YES